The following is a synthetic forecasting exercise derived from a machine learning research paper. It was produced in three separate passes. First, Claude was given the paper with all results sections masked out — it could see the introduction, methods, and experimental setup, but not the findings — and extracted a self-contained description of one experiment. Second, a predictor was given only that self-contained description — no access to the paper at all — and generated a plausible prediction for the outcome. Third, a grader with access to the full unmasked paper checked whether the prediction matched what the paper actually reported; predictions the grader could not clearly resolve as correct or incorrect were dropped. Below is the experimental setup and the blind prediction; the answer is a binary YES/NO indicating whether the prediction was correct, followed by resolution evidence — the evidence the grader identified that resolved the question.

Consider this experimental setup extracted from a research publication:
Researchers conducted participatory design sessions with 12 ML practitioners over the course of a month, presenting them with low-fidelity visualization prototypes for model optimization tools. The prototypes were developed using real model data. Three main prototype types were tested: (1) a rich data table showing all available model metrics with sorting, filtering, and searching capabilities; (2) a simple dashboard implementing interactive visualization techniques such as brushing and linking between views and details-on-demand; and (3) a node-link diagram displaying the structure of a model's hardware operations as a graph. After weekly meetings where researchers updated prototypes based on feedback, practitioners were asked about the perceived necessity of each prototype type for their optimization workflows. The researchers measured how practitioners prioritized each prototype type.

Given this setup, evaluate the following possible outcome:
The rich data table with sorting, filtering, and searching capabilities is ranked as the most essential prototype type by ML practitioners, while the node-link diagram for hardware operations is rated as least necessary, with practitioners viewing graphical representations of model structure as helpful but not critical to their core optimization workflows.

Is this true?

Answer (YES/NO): NO